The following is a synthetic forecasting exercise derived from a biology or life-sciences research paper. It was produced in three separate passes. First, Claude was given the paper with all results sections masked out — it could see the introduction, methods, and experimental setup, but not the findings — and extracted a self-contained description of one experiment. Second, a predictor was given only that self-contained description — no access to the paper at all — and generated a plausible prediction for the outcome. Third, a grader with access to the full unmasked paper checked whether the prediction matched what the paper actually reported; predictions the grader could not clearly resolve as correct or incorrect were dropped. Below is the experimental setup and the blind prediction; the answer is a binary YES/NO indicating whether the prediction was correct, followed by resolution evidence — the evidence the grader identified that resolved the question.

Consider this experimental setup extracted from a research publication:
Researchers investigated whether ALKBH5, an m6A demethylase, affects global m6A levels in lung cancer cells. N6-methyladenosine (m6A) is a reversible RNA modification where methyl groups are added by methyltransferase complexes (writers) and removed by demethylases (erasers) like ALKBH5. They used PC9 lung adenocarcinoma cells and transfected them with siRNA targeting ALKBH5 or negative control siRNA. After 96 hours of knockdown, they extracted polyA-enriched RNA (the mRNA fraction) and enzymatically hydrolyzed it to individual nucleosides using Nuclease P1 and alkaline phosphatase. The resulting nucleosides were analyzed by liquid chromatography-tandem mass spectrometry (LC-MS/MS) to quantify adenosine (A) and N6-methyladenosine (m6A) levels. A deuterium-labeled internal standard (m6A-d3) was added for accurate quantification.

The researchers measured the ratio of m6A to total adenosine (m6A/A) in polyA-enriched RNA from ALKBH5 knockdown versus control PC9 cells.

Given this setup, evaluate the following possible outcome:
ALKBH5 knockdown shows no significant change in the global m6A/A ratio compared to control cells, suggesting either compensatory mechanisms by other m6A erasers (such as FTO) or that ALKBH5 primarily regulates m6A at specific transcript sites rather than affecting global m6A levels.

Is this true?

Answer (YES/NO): NO